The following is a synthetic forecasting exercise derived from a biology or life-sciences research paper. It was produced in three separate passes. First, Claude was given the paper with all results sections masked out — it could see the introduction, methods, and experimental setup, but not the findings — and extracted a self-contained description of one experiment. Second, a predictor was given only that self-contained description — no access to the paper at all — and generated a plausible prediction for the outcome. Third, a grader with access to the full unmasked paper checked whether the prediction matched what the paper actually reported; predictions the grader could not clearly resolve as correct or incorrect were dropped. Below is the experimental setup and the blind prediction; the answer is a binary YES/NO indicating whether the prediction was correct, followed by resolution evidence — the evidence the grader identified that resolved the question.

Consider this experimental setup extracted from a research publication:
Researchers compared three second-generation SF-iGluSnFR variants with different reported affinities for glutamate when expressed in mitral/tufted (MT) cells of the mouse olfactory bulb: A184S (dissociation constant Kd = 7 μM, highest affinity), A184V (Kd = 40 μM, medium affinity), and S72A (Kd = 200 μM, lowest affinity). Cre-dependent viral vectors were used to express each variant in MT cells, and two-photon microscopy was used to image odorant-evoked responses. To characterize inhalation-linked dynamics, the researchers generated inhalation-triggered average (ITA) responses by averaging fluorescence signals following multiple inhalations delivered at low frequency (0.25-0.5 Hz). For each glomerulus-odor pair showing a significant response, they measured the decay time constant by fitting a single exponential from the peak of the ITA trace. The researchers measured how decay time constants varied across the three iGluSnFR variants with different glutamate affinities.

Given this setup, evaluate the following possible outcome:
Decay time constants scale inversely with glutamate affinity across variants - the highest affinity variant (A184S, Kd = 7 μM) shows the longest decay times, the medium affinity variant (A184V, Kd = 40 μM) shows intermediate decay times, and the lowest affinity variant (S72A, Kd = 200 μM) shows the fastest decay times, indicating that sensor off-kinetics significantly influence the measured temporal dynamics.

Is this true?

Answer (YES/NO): YES